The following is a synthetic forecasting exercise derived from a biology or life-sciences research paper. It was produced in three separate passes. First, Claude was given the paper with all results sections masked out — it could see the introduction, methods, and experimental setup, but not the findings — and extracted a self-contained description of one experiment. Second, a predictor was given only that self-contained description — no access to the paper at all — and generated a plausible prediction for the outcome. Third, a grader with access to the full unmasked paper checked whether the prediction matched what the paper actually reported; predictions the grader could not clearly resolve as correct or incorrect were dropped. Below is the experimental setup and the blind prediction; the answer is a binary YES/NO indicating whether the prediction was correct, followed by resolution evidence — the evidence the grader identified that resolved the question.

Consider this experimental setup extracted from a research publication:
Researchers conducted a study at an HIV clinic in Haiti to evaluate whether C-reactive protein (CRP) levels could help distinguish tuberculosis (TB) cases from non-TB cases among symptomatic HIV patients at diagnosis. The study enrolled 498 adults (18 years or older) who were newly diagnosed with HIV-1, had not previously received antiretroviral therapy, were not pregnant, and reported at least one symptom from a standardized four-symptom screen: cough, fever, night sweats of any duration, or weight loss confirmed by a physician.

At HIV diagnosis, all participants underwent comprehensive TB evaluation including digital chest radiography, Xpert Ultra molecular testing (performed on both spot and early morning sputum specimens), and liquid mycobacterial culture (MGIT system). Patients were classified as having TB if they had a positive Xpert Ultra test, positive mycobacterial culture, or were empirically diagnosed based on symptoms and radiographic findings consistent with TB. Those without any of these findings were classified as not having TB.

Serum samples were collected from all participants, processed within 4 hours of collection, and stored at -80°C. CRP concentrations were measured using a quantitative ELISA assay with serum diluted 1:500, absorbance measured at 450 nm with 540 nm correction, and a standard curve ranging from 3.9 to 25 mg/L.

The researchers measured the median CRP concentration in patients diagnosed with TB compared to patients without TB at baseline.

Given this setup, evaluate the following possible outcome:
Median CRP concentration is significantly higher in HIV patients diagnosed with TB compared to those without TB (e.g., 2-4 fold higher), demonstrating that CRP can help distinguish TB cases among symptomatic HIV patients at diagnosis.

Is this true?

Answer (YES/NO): YES